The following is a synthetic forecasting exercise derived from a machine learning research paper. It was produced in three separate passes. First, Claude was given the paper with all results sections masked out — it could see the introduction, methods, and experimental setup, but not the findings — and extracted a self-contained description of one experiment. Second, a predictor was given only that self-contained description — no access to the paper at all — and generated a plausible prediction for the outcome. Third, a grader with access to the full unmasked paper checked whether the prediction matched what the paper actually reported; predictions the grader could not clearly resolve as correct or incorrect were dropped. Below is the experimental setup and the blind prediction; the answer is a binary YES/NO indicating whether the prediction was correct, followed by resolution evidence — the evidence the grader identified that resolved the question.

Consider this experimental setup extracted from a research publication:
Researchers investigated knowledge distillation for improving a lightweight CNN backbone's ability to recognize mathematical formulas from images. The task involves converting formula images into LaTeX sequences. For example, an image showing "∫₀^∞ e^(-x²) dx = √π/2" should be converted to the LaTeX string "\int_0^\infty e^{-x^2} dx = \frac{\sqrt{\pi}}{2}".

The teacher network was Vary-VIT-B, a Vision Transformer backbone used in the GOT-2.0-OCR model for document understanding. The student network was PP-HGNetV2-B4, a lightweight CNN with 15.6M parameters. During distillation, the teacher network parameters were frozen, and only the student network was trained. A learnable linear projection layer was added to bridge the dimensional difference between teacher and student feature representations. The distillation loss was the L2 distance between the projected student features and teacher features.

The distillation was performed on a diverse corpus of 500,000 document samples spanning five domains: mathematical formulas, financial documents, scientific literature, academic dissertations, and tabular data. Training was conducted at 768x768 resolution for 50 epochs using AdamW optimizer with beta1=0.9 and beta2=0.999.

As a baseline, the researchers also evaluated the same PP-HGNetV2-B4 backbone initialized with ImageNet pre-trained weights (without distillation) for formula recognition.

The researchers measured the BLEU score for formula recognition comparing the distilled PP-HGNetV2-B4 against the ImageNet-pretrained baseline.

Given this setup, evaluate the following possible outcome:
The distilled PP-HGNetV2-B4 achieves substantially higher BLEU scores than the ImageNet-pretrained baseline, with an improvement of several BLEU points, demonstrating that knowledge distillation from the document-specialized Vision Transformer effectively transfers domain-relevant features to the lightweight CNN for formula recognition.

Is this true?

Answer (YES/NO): YES